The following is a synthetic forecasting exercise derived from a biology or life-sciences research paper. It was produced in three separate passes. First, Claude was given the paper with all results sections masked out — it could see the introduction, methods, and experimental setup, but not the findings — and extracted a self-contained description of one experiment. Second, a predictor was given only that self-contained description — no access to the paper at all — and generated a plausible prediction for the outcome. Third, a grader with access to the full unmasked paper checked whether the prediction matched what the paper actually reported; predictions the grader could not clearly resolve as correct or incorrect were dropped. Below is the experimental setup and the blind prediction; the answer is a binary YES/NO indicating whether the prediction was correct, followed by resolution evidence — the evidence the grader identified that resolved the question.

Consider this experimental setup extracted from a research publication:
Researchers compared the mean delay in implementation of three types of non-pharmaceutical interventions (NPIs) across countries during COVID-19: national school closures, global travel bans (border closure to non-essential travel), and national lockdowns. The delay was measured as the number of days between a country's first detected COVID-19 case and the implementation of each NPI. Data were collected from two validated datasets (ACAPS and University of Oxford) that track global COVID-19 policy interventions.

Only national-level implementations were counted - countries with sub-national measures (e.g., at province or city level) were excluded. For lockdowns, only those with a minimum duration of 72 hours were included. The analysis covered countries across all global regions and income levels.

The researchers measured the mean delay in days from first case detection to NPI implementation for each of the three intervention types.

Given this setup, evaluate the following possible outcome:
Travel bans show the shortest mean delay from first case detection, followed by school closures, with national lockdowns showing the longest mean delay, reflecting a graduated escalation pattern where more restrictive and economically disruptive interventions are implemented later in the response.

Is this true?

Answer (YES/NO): NO